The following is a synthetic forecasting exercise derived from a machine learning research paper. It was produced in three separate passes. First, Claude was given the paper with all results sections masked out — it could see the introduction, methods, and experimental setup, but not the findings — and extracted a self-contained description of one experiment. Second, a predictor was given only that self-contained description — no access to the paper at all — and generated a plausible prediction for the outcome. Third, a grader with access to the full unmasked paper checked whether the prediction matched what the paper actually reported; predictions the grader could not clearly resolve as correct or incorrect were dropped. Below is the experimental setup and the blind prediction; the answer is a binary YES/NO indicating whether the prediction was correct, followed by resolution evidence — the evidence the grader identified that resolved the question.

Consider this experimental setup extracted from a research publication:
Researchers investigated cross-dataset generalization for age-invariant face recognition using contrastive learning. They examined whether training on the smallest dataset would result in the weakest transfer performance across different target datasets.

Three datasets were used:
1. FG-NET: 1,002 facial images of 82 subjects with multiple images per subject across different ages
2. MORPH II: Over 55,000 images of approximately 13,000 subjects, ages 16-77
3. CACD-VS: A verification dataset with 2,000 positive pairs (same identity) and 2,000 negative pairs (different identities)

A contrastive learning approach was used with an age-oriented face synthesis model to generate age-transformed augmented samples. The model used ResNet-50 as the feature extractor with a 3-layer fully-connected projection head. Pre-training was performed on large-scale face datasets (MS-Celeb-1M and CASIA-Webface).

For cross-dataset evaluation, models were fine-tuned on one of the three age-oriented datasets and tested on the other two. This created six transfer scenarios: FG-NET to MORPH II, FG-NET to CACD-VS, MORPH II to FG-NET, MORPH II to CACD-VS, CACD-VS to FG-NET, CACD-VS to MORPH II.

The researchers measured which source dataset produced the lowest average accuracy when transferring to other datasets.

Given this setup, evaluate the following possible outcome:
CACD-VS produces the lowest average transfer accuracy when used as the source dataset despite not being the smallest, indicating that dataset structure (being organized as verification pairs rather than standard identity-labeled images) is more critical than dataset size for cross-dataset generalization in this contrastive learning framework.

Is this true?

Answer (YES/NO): NO